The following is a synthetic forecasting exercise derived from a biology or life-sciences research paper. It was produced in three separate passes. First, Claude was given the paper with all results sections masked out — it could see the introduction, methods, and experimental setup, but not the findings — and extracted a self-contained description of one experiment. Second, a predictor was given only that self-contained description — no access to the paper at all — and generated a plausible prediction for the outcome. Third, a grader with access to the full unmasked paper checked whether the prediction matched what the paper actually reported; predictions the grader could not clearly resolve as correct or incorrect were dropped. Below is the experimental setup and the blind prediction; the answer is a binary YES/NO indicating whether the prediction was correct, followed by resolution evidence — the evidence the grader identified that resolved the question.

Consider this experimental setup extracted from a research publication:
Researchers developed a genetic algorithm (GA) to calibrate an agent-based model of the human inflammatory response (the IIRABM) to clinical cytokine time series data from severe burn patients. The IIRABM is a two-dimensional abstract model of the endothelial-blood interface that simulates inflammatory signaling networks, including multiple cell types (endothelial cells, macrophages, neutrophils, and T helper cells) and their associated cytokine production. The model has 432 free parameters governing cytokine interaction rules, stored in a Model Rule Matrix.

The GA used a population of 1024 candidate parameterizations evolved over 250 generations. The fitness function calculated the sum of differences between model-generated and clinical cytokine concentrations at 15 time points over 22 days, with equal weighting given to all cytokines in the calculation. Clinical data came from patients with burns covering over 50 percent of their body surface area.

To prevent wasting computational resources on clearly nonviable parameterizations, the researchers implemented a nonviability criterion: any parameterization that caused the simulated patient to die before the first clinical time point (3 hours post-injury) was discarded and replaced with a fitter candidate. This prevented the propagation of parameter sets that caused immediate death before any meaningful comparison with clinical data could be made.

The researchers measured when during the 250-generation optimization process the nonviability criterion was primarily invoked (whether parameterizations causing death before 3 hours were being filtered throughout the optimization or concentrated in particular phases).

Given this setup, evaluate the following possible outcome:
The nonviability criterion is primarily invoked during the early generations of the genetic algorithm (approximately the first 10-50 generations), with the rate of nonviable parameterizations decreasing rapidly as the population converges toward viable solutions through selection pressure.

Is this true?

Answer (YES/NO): YES